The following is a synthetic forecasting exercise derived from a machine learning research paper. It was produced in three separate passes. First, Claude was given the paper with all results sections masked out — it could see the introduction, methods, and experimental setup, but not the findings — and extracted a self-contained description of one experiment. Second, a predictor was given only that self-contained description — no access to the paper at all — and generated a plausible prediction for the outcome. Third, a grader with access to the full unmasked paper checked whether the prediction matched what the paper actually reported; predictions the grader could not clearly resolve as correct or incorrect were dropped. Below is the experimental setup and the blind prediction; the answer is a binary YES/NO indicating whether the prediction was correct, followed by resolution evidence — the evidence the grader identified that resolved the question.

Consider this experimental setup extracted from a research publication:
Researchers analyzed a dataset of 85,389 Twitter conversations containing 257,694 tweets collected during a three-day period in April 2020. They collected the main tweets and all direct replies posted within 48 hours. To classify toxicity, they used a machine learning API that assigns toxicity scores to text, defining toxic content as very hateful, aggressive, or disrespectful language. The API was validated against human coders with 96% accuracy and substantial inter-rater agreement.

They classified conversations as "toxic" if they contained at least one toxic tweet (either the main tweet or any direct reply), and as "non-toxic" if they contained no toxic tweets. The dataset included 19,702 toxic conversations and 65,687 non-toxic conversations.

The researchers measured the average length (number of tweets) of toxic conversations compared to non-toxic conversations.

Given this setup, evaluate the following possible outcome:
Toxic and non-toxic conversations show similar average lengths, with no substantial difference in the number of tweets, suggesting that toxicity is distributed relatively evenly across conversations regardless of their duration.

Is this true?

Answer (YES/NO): NO